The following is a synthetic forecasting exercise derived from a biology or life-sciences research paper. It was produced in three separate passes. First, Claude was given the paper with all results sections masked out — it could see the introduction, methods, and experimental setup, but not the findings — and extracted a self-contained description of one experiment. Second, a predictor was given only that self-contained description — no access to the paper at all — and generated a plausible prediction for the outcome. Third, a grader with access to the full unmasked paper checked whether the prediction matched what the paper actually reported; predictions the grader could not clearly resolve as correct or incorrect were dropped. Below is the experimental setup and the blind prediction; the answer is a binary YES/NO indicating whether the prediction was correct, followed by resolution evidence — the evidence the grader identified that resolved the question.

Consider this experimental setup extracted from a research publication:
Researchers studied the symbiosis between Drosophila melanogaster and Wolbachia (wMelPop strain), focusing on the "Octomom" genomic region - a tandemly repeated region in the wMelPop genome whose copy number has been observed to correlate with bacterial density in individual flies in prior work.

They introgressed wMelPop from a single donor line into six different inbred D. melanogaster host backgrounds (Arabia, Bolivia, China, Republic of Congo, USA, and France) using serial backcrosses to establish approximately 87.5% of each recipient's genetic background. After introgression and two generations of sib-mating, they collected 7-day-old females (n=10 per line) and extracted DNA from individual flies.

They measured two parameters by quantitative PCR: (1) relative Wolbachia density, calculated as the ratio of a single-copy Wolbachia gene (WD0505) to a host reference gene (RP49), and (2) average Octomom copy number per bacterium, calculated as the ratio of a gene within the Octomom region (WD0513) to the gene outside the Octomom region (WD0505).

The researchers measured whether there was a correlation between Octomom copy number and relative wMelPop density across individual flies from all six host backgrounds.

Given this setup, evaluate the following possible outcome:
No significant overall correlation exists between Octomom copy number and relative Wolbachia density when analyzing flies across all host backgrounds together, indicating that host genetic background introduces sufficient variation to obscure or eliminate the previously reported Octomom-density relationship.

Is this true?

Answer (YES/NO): NO